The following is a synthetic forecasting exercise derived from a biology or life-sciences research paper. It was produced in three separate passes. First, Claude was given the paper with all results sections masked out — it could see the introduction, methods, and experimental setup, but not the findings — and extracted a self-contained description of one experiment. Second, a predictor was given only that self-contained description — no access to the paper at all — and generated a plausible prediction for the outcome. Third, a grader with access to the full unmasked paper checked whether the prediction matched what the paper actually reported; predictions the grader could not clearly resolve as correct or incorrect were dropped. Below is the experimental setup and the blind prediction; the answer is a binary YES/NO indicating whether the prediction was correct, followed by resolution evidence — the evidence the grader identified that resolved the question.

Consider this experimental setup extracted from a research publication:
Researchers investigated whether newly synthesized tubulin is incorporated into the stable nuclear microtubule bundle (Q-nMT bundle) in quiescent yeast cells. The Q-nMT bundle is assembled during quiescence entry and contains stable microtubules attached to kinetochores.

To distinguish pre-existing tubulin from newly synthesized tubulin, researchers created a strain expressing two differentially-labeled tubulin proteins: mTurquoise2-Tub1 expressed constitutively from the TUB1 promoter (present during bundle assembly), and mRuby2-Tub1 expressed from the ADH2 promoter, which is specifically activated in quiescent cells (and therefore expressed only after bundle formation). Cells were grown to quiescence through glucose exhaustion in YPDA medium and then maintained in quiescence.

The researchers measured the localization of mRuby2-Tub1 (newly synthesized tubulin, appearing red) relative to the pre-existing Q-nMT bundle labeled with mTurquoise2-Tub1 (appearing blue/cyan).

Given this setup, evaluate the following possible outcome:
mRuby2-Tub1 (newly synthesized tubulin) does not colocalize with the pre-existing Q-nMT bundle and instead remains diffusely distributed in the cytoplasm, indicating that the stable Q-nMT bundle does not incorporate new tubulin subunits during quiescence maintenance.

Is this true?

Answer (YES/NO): NO